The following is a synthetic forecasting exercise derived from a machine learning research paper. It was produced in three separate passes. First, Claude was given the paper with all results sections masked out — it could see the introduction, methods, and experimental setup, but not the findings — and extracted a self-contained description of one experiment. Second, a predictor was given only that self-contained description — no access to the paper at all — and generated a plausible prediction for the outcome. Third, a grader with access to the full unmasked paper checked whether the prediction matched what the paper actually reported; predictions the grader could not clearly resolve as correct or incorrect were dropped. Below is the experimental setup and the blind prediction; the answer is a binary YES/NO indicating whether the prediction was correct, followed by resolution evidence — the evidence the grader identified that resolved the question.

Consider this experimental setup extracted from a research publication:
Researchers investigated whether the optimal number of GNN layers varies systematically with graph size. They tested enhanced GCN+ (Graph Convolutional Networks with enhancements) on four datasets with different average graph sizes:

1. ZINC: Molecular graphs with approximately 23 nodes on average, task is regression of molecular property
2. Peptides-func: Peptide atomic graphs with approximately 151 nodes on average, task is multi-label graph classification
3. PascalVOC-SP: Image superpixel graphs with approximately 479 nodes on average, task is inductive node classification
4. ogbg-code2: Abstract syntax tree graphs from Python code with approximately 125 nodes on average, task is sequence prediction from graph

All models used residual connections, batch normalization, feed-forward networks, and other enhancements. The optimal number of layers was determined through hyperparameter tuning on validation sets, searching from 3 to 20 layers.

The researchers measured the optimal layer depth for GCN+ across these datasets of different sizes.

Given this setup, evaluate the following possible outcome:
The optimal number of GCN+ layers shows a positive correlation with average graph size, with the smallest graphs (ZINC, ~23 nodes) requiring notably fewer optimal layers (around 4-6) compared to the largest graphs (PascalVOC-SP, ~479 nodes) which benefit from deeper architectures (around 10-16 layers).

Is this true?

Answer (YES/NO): NO